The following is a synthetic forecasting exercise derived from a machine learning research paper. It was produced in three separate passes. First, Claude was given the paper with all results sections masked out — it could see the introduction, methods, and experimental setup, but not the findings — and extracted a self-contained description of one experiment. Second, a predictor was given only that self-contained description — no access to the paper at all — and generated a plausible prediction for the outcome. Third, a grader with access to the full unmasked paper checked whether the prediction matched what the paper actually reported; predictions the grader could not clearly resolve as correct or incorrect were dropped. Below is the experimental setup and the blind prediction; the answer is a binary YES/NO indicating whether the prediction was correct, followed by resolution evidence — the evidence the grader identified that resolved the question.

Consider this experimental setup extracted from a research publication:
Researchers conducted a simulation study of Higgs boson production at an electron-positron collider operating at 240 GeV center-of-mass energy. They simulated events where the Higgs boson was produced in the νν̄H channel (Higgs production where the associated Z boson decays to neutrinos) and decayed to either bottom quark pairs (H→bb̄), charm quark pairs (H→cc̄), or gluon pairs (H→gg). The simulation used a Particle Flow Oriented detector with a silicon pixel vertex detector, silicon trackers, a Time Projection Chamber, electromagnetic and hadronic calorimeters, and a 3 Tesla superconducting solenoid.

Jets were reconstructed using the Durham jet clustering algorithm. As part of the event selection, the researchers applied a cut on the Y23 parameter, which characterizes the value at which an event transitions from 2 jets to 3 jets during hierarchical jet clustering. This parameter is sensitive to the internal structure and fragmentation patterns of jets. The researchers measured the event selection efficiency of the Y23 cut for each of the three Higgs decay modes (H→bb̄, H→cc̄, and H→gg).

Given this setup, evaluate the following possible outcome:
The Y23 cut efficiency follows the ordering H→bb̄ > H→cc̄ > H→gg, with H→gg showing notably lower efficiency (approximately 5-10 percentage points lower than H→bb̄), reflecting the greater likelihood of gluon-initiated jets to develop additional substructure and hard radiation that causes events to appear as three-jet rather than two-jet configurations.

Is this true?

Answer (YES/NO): NO